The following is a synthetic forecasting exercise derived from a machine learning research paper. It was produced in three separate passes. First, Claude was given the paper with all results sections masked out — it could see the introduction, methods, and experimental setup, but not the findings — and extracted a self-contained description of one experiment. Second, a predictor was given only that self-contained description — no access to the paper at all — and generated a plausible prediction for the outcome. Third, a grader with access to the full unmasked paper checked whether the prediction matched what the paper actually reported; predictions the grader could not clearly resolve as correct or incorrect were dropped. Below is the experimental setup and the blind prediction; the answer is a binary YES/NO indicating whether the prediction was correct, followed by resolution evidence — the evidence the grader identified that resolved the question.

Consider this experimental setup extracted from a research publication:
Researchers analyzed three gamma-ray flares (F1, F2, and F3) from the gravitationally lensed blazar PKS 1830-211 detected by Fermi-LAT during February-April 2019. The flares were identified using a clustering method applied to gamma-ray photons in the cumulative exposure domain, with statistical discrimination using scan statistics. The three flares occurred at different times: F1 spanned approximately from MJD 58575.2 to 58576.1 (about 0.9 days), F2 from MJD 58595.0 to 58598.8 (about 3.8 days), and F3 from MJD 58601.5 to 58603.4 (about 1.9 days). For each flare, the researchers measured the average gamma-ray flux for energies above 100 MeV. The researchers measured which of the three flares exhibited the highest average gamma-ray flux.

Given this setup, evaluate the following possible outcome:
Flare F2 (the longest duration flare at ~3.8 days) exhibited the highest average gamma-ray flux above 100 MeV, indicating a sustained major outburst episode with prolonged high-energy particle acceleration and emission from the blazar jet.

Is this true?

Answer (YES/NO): YES